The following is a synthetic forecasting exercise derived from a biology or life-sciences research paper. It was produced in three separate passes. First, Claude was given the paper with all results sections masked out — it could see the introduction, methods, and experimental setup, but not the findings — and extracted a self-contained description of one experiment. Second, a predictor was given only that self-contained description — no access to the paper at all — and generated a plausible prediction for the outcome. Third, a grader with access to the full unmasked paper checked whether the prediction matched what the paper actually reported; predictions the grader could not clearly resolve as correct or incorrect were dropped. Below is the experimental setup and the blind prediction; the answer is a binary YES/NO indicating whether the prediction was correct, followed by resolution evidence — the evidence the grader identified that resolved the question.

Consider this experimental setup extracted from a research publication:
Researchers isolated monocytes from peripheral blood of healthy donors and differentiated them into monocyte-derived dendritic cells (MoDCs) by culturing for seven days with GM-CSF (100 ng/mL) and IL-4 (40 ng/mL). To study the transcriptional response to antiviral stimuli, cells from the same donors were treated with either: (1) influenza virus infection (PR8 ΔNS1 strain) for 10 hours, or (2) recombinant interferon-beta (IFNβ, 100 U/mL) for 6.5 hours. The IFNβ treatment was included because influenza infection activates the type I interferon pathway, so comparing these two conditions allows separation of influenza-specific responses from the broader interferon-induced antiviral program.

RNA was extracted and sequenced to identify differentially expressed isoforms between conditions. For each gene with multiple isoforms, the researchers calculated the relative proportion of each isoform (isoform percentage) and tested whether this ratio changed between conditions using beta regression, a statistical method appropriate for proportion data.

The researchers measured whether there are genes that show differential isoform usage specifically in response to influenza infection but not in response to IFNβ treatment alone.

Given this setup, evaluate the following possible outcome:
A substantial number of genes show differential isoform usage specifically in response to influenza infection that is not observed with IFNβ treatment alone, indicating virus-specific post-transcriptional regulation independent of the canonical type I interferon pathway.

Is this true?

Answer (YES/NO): YES